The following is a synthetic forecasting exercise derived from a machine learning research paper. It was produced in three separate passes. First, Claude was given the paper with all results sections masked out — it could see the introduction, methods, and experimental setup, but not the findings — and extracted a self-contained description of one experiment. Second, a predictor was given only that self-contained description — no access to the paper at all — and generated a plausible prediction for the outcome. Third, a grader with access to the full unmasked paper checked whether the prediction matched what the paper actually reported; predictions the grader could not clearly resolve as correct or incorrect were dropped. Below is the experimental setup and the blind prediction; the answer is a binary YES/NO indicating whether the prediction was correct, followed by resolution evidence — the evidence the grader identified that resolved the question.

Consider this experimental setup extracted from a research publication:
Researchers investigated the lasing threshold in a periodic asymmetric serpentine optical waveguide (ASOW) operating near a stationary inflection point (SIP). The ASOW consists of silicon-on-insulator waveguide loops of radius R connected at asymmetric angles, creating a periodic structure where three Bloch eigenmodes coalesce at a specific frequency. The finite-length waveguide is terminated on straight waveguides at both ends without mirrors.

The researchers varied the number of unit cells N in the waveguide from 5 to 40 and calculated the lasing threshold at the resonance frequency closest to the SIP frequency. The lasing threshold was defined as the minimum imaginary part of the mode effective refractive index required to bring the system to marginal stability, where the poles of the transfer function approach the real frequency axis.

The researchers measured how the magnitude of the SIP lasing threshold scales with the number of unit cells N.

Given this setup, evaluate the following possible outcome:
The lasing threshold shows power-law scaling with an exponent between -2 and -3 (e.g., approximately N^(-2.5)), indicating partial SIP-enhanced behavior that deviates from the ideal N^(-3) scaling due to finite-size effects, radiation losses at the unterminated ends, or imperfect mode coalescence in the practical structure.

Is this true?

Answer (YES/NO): NO